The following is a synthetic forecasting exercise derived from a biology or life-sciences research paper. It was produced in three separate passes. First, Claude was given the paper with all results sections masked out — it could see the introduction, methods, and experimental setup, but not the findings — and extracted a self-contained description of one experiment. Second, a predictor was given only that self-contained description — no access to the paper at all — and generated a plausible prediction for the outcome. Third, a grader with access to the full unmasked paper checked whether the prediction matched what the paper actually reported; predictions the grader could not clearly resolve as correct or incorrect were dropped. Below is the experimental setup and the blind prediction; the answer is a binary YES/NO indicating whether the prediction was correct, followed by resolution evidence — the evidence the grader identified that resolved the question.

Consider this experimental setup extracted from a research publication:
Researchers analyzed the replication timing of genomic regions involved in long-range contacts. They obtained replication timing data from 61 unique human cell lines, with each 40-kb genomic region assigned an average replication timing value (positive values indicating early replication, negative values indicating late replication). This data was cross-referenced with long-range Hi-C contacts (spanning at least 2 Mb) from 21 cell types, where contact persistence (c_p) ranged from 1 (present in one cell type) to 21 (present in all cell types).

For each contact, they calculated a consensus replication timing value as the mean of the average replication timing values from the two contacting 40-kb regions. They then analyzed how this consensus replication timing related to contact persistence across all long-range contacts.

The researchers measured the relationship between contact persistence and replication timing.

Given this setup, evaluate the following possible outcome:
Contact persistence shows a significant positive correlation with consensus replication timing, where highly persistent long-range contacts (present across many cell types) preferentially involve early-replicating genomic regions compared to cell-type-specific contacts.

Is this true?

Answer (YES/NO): NO